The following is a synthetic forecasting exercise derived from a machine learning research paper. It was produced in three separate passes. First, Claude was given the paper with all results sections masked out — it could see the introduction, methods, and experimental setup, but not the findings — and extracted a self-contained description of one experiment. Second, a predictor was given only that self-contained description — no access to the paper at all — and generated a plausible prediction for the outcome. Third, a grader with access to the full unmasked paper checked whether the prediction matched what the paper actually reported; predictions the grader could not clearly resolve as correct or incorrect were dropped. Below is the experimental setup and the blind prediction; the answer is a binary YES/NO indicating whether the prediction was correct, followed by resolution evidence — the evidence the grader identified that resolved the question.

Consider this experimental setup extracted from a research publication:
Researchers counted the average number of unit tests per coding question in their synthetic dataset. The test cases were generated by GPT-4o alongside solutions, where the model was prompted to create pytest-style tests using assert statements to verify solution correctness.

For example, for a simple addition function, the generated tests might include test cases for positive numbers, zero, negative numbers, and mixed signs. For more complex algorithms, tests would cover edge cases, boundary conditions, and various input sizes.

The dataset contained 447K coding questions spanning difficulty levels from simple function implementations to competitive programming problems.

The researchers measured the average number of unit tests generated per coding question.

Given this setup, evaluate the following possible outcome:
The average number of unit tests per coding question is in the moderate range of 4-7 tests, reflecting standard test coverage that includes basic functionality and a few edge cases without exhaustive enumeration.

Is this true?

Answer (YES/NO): NO